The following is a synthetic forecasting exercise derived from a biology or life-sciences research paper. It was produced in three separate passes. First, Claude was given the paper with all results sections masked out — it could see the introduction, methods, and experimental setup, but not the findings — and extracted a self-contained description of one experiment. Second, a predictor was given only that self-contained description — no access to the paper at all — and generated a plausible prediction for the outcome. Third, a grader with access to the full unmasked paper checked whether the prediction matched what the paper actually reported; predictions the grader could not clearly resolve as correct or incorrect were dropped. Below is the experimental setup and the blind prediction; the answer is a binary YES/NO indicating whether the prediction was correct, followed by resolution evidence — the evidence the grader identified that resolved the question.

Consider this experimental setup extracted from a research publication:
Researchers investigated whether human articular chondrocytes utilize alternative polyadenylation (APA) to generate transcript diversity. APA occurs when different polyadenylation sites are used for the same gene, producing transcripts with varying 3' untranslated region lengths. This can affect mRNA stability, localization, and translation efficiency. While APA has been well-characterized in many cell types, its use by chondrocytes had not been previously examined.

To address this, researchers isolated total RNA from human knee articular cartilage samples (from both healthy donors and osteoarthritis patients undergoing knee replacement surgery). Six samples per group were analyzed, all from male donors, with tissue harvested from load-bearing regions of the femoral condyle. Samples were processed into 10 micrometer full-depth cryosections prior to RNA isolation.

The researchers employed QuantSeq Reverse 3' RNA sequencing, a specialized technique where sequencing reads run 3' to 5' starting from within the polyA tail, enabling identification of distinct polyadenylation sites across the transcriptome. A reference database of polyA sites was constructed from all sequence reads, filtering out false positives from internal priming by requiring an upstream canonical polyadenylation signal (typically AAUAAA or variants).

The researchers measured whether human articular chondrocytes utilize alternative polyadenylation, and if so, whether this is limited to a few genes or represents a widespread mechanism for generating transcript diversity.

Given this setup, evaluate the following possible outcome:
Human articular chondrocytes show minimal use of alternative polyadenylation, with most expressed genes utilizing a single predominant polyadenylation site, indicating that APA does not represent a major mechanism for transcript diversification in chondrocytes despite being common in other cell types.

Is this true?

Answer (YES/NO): NO